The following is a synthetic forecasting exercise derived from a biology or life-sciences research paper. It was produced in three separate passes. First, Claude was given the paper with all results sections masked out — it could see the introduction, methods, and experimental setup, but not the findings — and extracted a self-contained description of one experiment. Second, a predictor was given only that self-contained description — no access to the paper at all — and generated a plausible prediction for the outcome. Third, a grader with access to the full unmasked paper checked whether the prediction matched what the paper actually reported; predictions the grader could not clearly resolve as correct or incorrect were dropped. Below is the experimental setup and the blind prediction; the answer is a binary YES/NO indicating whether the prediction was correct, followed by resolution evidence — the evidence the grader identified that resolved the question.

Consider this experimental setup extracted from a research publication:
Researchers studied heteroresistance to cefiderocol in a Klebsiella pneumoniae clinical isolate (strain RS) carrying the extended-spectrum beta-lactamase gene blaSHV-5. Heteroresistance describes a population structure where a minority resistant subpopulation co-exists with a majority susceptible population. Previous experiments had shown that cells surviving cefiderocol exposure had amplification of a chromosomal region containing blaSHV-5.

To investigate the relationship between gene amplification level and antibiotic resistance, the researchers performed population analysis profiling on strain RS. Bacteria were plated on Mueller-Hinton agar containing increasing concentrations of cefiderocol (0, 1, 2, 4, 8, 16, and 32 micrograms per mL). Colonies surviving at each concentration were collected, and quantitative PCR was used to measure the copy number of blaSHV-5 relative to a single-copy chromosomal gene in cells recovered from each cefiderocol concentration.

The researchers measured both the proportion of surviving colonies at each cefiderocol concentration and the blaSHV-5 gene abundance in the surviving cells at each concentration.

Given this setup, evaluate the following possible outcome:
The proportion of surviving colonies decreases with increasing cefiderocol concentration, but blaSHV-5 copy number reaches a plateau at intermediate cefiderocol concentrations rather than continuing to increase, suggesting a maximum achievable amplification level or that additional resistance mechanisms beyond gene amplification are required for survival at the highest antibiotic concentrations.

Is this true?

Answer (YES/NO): NO